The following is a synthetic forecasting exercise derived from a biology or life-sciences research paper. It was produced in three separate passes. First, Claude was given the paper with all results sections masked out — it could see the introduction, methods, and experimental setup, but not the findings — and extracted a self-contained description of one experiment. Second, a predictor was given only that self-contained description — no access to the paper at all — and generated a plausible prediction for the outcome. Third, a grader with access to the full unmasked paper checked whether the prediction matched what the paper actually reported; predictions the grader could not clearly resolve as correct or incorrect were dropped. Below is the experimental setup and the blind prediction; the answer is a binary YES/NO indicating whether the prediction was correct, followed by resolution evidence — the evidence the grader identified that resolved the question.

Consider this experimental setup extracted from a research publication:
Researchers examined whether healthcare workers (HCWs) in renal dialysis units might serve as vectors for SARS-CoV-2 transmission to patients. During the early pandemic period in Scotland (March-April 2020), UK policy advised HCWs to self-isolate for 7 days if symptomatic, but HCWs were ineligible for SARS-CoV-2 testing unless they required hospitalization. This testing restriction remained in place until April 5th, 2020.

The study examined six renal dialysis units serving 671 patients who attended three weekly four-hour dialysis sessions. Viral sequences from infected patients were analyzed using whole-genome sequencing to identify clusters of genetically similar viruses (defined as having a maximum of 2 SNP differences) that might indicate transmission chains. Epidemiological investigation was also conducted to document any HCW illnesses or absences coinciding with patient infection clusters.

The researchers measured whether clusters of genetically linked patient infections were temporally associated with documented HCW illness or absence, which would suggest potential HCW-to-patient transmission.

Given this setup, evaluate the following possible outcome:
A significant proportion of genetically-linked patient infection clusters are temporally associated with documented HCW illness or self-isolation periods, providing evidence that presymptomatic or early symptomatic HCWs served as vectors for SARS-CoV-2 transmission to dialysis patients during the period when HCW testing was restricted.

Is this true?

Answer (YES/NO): NO